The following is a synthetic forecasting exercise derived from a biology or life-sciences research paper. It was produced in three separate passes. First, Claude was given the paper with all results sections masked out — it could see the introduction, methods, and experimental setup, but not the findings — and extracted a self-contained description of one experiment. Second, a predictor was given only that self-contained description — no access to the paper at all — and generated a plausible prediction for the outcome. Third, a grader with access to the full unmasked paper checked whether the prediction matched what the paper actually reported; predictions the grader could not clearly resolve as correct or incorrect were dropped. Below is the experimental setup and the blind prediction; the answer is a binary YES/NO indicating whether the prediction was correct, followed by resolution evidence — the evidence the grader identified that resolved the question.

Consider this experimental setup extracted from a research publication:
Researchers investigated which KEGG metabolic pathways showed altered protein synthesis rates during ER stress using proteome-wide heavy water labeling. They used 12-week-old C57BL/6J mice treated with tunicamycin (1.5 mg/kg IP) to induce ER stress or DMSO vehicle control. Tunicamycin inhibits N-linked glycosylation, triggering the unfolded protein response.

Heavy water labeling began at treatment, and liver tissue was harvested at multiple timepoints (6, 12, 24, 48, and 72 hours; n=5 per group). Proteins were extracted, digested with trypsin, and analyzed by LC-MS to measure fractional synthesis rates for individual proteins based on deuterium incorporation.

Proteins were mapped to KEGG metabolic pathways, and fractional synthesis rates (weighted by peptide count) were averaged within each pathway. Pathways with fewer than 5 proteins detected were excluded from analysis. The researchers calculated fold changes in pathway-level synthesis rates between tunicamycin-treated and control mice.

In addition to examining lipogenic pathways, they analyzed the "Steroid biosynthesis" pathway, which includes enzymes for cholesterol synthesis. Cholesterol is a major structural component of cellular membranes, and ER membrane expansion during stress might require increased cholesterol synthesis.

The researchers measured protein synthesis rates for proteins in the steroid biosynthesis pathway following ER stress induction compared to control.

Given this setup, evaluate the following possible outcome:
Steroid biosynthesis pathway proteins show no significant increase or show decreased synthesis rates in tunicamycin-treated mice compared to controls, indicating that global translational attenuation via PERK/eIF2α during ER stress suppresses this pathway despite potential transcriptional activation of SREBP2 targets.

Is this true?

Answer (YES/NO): YES